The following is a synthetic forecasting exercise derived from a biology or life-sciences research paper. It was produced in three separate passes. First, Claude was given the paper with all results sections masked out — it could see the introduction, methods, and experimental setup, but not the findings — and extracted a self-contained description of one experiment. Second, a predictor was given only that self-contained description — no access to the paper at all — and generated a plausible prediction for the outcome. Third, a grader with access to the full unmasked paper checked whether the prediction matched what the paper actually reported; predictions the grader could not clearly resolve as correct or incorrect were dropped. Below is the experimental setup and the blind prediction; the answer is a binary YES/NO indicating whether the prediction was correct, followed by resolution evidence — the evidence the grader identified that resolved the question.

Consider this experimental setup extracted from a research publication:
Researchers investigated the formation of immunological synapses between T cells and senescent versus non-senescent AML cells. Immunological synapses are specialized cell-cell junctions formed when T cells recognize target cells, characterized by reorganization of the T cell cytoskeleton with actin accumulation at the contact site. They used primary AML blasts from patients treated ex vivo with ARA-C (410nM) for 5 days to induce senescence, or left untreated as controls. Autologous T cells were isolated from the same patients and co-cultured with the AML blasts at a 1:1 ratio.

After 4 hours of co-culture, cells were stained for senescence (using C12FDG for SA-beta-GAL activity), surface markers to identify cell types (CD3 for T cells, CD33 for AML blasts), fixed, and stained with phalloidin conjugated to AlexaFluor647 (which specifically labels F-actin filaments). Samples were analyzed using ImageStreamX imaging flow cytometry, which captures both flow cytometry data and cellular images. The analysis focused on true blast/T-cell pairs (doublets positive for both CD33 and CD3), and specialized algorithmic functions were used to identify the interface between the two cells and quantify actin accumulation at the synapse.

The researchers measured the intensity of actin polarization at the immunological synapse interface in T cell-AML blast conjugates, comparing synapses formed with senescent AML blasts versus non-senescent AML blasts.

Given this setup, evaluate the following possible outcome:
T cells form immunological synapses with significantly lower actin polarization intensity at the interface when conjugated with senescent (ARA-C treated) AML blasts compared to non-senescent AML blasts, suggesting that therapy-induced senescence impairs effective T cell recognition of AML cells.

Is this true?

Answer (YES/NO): NO